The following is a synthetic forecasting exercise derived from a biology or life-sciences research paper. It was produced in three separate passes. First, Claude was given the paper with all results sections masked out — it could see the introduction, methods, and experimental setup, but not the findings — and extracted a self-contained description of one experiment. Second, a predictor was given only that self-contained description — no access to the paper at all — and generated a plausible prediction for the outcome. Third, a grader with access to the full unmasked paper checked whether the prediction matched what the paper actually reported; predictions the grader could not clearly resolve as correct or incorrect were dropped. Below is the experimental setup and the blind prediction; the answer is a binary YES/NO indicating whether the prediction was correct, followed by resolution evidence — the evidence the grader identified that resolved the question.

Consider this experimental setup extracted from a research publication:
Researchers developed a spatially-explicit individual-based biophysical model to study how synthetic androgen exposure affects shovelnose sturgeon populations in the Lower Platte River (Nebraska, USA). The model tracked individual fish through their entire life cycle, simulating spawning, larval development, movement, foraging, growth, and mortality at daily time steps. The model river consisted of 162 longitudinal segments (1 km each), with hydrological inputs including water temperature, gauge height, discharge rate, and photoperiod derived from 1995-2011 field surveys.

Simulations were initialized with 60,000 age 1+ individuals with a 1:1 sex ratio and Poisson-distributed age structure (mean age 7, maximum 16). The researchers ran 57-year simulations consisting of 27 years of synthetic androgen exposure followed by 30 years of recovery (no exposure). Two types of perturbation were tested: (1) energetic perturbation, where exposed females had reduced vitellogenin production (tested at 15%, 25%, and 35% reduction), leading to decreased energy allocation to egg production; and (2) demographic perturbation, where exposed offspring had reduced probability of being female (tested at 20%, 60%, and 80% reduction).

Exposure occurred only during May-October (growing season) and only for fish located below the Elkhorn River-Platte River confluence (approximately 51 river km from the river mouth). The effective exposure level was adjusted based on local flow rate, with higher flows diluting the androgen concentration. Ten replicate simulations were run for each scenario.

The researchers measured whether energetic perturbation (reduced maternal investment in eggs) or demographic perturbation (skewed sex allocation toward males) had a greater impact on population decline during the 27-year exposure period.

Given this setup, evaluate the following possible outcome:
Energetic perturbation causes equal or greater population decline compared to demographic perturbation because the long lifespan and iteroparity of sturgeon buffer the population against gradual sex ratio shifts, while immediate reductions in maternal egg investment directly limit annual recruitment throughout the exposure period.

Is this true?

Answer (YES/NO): NO